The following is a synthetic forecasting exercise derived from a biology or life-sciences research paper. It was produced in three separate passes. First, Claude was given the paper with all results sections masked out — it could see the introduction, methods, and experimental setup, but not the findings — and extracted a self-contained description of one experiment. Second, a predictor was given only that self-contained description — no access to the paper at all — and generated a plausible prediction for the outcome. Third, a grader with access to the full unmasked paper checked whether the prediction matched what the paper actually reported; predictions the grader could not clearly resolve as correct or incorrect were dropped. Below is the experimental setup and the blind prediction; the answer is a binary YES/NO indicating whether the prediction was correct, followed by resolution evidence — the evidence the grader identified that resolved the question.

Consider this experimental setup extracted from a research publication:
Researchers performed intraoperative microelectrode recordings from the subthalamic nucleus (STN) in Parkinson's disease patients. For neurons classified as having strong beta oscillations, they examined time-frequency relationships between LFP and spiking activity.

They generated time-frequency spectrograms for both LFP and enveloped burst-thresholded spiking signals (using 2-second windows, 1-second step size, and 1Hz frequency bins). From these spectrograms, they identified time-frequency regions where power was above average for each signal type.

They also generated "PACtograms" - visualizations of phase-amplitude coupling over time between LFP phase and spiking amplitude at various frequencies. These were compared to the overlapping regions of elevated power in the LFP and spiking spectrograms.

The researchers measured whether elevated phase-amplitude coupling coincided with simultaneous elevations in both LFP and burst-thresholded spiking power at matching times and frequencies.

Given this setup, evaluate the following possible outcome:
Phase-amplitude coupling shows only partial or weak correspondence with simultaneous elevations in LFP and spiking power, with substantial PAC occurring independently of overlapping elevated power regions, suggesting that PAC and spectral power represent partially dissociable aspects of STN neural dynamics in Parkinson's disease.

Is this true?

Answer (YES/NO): NO